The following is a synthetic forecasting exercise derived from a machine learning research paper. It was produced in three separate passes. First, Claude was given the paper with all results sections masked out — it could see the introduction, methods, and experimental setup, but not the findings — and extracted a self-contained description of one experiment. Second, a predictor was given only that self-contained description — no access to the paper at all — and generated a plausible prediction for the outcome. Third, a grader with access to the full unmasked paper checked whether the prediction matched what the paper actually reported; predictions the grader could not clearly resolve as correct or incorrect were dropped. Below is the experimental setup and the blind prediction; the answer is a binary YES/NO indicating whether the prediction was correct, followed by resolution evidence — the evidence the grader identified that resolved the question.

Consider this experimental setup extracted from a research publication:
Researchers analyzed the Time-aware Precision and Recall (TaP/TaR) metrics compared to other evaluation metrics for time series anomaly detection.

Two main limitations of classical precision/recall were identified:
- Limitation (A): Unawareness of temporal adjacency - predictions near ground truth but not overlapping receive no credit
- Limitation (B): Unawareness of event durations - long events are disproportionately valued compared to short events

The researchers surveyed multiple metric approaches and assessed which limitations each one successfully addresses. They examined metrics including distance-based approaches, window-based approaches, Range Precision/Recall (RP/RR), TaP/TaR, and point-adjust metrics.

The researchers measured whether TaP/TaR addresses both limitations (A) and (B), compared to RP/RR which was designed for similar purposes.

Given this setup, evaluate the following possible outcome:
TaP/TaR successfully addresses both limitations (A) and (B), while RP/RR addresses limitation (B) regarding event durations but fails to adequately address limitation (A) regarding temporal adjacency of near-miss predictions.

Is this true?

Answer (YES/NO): YES